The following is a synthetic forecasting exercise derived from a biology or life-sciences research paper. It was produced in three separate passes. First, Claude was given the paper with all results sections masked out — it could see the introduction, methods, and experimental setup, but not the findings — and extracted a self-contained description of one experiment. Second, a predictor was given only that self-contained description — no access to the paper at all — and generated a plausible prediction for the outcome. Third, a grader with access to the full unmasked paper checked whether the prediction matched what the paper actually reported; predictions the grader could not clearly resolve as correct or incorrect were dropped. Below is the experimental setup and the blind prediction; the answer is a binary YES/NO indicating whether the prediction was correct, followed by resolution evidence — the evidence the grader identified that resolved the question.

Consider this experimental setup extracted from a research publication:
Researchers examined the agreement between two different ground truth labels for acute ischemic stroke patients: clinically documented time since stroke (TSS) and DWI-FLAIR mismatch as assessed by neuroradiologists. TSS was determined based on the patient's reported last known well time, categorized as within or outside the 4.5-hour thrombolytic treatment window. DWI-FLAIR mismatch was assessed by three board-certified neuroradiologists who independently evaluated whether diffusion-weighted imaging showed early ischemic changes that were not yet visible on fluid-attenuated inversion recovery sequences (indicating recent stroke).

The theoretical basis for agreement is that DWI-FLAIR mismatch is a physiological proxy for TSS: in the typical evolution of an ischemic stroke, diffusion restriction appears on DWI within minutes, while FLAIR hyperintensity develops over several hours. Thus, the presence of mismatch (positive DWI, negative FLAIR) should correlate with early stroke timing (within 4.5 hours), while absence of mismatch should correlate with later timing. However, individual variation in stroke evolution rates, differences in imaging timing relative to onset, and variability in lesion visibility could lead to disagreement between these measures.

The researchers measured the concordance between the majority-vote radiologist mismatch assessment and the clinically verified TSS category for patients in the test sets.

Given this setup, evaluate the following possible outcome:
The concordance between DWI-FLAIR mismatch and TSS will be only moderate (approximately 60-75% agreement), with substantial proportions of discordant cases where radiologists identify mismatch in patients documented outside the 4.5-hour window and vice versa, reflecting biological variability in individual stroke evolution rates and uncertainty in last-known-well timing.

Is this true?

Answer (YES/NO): YES